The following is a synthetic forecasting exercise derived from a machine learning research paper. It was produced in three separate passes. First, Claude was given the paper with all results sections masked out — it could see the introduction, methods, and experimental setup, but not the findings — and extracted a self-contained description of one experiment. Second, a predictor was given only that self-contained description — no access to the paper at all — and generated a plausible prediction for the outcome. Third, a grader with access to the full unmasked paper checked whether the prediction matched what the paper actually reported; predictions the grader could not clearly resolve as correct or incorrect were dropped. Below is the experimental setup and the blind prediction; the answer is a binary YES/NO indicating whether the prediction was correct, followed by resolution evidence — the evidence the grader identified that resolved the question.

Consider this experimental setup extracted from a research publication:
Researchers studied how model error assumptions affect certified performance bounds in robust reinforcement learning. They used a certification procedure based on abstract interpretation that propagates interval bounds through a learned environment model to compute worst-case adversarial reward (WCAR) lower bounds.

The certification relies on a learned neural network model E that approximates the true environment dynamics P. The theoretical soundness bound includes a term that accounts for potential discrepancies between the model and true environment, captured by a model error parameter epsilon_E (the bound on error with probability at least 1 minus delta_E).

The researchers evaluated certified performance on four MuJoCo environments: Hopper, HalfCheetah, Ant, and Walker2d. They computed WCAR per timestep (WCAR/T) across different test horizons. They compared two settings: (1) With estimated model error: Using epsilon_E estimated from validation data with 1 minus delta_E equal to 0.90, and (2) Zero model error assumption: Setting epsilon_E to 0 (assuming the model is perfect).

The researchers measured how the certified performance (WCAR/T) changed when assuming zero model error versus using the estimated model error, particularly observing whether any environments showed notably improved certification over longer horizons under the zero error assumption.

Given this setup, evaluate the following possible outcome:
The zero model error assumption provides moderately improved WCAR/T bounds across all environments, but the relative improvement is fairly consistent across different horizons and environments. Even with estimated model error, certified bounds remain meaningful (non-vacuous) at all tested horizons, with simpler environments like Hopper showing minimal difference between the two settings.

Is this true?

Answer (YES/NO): NO